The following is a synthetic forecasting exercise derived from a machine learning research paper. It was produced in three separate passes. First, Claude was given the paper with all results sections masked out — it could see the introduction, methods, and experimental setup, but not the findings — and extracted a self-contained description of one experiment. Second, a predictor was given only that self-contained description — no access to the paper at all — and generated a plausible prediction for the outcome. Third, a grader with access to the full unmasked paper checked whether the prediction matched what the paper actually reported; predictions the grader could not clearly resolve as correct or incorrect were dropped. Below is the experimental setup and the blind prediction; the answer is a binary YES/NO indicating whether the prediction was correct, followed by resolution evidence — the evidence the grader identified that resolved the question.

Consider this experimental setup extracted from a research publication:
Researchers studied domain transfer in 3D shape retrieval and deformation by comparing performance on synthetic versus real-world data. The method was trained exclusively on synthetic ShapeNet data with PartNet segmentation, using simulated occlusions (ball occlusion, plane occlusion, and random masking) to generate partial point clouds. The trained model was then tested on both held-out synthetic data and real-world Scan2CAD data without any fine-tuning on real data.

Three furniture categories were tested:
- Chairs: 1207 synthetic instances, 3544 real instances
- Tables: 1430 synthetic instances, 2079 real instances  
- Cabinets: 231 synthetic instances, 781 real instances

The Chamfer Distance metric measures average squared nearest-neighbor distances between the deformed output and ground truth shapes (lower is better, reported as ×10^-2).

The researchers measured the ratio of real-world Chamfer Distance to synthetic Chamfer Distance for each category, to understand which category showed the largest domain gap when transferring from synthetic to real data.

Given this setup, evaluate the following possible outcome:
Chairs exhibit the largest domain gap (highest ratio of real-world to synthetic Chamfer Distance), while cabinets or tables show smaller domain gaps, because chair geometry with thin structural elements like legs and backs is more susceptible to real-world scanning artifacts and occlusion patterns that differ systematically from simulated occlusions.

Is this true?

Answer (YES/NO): NO